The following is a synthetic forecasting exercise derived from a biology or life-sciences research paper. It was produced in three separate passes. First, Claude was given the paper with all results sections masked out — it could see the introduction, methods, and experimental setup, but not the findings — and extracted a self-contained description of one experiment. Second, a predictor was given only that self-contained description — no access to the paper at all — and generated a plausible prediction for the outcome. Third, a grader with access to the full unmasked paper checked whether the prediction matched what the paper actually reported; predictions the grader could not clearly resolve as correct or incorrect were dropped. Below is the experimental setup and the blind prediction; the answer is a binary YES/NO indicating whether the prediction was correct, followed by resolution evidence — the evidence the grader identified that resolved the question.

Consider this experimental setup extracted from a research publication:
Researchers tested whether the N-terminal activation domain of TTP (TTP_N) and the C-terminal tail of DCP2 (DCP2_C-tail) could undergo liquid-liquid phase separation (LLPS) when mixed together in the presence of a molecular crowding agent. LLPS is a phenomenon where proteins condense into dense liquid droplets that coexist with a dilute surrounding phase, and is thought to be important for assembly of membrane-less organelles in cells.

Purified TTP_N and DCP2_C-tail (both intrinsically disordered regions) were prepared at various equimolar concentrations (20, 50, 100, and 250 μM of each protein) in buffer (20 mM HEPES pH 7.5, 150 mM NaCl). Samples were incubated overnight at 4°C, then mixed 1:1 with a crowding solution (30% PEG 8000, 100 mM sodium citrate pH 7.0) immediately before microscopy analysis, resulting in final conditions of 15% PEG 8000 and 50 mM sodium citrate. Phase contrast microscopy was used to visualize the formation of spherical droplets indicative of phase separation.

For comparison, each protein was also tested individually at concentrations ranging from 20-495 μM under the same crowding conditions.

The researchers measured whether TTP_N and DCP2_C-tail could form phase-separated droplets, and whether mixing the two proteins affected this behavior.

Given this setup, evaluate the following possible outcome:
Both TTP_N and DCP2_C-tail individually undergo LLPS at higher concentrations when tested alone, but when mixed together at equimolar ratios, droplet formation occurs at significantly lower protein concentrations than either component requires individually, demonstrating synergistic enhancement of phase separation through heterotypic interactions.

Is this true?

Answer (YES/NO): NO